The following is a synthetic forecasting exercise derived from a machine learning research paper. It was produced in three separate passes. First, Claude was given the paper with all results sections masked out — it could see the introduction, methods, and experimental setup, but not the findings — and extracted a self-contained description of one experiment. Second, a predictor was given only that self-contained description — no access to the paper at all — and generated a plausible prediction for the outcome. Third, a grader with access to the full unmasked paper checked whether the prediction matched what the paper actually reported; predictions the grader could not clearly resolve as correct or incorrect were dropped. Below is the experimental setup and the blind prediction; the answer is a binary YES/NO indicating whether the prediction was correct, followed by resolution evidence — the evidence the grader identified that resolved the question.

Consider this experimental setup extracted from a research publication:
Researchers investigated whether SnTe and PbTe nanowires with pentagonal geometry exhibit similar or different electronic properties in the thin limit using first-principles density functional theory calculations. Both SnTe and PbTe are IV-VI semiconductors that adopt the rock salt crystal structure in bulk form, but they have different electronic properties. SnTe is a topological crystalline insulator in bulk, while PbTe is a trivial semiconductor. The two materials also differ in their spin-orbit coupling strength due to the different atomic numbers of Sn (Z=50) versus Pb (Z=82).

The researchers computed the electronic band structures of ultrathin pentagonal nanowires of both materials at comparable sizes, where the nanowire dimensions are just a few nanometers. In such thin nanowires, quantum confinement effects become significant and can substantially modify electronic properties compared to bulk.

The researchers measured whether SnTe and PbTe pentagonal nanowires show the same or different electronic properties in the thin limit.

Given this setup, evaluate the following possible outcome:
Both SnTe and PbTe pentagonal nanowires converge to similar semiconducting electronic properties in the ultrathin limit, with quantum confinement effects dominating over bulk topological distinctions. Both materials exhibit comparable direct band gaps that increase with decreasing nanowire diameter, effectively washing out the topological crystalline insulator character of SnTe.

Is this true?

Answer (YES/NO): NO